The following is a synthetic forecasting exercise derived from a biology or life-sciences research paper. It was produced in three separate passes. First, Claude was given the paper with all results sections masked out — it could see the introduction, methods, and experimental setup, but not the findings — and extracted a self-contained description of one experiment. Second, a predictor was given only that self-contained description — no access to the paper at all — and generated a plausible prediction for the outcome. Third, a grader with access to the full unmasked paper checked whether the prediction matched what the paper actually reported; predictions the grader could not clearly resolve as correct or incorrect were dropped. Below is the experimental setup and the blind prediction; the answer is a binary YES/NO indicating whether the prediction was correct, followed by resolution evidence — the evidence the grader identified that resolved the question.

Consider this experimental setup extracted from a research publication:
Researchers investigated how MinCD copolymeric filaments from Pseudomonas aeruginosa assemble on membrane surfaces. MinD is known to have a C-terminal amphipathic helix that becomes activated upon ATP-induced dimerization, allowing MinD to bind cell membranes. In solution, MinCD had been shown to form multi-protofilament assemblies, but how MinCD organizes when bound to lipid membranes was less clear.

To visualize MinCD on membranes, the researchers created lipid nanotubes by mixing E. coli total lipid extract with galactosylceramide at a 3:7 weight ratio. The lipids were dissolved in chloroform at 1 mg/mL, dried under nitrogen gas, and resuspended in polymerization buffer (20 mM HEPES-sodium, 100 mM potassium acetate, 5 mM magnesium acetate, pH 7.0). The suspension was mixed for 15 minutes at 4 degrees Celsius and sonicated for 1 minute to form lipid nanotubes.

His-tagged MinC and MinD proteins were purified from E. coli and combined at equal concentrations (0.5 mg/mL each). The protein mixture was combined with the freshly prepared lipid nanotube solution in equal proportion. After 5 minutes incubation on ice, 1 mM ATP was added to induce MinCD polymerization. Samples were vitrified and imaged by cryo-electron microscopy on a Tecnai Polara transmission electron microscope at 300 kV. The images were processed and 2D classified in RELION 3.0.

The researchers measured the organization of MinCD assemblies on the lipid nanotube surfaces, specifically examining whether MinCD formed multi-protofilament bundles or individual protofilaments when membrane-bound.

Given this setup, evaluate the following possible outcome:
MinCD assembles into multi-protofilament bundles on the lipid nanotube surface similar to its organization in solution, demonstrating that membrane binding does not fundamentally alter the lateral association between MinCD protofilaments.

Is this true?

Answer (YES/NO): NO